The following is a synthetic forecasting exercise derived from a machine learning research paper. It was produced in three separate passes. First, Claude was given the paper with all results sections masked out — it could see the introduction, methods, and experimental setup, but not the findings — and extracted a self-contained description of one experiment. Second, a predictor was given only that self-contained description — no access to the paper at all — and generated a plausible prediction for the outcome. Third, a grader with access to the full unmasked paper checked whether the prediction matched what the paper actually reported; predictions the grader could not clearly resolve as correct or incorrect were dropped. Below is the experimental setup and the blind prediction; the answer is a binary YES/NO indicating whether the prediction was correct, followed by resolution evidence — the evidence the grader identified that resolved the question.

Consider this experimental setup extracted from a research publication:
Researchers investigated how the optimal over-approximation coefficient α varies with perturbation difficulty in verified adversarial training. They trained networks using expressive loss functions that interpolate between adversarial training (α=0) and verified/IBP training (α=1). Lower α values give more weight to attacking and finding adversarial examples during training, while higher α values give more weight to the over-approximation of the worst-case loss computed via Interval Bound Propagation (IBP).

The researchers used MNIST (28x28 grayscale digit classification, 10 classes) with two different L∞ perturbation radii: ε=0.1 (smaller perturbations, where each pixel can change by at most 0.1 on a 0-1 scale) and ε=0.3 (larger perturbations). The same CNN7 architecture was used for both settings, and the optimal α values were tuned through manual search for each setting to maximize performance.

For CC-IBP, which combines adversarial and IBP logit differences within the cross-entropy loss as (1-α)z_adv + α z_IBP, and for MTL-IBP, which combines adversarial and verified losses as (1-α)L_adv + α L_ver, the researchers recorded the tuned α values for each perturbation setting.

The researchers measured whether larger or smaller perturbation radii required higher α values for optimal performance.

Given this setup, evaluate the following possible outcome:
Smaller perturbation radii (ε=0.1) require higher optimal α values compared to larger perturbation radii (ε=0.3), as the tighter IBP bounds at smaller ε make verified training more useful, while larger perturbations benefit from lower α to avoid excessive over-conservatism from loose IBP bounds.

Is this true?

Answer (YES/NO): NO